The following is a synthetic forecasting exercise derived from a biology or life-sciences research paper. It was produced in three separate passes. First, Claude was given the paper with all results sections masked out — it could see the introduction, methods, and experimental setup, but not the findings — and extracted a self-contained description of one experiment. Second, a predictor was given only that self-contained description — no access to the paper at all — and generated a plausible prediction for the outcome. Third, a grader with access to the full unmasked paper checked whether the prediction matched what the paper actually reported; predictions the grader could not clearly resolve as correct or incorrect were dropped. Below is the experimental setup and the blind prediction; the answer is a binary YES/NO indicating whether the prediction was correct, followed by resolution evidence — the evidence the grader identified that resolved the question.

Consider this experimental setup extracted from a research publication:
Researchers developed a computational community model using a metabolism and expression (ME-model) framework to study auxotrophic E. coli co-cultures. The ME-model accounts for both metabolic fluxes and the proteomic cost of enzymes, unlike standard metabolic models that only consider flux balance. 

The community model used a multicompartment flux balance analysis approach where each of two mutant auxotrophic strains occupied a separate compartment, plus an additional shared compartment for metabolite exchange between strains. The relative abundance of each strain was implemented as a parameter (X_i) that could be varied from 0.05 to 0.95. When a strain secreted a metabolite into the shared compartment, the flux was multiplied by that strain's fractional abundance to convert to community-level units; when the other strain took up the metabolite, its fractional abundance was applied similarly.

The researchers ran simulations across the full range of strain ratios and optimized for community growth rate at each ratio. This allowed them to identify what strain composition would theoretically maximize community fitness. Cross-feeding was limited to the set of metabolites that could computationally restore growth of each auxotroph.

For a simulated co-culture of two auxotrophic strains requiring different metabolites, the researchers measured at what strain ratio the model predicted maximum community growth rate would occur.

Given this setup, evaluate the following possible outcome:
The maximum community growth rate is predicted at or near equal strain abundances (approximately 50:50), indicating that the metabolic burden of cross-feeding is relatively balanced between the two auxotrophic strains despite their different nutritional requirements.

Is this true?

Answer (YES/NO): NO